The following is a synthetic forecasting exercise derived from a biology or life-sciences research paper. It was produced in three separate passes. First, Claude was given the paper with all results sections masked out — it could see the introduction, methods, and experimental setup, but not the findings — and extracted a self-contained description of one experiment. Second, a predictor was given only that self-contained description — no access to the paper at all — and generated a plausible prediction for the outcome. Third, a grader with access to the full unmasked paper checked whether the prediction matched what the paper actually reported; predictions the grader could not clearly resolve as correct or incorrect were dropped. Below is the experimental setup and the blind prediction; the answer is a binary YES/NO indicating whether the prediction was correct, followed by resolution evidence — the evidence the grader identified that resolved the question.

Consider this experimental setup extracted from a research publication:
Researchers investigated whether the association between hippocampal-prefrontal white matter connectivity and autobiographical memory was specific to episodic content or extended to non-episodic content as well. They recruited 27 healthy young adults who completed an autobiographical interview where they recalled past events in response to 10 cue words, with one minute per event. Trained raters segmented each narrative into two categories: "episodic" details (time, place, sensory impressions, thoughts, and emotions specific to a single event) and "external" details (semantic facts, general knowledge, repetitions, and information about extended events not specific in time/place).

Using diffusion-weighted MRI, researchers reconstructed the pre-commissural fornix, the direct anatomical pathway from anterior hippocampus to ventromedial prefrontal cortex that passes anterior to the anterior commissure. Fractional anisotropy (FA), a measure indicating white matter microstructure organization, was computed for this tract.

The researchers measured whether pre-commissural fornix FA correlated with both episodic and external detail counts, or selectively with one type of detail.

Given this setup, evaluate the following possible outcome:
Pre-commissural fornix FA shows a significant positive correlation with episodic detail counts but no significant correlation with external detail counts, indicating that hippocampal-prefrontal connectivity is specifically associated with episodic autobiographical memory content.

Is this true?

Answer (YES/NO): YES